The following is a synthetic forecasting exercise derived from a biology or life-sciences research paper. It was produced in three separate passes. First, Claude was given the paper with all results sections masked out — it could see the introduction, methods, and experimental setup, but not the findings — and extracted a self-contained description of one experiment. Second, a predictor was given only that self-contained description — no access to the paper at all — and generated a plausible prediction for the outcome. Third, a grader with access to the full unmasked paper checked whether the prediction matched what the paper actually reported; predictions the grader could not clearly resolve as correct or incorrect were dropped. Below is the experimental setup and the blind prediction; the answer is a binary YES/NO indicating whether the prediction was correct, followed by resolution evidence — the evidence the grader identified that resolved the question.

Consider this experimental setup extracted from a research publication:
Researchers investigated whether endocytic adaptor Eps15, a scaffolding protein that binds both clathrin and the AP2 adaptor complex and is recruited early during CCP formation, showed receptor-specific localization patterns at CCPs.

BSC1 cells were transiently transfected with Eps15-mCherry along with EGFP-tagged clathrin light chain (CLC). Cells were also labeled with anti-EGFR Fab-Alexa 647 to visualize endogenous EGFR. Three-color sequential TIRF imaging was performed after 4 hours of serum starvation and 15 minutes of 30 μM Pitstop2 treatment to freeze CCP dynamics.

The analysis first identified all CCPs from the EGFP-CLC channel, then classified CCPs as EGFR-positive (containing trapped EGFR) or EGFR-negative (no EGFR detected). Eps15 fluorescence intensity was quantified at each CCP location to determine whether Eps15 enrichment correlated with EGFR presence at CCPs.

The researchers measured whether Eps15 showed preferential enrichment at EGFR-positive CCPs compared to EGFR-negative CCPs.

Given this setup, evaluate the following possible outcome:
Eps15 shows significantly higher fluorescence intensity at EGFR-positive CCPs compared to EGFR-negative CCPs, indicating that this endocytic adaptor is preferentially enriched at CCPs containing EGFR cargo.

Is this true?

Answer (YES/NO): NO